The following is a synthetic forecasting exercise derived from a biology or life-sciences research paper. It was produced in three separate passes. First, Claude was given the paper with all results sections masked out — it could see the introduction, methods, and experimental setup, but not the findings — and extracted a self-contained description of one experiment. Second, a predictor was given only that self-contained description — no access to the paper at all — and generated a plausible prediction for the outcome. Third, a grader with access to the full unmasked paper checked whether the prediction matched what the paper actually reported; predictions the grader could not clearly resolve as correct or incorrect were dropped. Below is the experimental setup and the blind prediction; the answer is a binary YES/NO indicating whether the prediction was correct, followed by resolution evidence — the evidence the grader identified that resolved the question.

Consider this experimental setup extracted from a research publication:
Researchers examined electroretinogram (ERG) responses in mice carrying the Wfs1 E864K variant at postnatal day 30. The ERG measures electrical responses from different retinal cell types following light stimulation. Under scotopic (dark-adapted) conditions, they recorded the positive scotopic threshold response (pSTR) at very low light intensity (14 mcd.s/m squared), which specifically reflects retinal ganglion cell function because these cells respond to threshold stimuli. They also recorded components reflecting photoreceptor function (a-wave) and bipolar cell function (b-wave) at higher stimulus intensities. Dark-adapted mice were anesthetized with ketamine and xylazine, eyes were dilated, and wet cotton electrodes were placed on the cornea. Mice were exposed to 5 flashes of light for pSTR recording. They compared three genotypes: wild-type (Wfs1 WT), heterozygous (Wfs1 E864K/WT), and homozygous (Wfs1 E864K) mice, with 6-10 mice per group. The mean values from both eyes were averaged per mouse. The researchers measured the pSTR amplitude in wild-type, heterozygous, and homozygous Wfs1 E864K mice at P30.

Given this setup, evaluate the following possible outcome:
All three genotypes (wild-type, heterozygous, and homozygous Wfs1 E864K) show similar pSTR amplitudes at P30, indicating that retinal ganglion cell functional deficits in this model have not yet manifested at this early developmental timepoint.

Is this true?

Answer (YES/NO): NO